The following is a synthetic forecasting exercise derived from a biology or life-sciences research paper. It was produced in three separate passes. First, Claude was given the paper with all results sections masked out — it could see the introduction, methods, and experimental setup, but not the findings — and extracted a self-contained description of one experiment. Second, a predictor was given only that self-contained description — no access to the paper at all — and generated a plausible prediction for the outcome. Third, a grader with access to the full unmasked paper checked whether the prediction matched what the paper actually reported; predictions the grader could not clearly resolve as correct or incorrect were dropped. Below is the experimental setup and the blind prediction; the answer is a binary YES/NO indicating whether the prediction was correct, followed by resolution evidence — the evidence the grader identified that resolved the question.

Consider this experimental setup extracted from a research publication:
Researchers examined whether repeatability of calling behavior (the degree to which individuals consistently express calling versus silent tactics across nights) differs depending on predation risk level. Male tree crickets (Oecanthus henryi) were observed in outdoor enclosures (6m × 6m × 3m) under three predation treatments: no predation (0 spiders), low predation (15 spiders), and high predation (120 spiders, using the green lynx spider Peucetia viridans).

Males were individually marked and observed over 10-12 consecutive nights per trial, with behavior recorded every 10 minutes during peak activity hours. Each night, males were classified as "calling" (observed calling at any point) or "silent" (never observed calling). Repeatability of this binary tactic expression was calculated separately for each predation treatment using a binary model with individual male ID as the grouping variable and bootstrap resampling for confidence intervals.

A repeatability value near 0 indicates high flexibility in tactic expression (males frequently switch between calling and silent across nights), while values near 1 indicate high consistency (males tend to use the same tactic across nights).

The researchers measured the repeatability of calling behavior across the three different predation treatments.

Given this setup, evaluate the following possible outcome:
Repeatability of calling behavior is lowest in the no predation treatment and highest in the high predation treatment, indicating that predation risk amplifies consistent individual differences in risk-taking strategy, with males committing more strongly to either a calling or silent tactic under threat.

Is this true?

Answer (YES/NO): NO